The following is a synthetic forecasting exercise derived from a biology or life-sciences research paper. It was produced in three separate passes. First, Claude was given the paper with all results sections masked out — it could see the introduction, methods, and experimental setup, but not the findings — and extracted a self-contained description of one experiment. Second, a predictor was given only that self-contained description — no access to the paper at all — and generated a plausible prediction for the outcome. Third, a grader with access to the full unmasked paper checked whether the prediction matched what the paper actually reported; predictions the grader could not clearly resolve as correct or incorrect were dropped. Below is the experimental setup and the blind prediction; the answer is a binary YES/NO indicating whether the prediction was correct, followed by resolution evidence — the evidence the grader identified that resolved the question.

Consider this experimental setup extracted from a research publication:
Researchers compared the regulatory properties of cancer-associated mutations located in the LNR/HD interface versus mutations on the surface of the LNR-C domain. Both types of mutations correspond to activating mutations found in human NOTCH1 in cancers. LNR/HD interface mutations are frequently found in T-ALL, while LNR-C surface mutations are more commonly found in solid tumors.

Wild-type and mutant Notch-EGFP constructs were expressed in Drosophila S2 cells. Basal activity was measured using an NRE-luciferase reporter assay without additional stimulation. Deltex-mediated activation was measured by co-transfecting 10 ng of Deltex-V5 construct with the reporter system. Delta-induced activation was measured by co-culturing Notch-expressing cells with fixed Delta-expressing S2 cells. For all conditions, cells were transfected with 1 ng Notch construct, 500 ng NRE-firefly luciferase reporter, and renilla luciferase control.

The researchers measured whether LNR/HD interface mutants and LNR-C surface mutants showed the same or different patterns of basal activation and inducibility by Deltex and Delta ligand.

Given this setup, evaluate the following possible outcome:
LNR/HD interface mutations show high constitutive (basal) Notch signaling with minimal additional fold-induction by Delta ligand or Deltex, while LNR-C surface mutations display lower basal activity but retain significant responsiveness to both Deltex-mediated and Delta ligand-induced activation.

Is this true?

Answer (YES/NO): NO